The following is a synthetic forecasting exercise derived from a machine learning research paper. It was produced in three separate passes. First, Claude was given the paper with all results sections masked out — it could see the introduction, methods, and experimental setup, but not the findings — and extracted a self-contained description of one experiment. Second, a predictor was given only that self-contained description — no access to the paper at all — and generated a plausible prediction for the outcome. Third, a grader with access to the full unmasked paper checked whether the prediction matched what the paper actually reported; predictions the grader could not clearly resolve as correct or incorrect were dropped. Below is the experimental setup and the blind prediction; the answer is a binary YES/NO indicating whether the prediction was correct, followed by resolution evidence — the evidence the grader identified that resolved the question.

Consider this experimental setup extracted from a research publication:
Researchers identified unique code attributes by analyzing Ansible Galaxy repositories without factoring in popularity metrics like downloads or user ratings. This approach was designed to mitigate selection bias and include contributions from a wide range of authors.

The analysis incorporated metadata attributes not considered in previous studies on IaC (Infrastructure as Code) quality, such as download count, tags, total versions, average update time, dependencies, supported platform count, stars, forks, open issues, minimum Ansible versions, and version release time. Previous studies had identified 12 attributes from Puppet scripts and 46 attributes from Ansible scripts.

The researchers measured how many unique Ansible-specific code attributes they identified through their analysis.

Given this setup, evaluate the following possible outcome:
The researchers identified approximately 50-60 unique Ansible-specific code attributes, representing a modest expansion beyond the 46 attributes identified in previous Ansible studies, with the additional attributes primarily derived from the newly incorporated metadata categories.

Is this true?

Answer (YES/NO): NO